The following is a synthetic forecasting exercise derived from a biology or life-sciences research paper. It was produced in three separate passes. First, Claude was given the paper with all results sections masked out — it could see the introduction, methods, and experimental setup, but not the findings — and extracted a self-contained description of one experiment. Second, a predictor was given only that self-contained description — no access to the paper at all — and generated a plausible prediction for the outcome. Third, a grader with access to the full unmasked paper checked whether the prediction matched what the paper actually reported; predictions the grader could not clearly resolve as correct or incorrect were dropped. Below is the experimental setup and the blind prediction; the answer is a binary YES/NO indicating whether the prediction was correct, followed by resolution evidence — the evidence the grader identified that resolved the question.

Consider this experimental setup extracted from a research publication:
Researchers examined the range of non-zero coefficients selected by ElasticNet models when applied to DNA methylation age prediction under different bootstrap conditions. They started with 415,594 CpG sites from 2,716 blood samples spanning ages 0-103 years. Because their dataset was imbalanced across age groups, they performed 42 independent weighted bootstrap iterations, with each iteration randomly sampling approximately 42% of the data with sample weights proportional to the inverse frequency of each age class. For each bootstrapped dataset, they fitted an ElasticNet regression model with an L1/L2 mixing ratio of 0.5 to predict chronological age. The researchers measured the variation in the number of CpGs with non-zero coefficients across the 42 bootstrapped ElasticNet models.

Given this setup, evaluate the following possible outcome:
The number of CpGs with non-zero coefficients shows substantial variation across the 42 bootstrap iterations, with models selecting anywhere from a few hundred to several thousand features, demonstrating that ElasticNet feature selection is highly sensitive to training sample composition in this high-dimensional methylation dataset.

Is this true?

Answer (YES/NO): NO